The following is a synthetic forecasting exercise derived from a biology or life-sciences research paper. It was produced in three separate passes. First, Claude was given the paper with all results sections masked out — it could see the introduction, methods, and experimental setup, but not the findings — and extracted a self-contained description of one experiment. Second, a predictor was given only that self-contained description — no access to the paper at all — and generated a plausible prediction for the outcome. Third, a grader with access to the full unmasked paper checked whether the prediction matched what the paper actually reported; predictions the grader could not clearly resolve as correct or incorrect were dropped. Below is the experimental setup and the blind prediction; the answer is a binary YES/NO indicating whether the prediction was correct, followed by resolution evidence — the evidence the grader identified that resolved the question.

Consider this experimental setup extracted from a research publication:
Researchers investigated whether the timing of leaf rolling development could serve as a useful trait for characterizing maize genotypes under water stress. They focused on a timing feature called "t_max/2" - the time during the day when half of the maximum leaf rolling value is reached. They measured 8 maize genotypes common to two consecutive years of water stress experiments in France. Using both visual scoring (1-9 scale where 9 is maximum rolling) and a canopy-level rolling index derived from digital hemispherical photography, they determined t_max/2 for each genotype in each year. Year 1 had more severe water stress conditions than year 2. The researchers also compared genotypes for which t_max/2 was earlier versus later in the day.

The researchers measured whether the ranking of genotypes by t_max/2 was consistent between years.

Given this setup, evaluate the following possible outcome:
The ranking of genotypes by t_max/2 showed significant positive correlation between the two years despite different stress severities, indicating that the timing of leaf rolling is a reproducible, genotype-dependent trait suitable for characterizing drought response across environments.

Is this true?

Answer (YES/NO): NO